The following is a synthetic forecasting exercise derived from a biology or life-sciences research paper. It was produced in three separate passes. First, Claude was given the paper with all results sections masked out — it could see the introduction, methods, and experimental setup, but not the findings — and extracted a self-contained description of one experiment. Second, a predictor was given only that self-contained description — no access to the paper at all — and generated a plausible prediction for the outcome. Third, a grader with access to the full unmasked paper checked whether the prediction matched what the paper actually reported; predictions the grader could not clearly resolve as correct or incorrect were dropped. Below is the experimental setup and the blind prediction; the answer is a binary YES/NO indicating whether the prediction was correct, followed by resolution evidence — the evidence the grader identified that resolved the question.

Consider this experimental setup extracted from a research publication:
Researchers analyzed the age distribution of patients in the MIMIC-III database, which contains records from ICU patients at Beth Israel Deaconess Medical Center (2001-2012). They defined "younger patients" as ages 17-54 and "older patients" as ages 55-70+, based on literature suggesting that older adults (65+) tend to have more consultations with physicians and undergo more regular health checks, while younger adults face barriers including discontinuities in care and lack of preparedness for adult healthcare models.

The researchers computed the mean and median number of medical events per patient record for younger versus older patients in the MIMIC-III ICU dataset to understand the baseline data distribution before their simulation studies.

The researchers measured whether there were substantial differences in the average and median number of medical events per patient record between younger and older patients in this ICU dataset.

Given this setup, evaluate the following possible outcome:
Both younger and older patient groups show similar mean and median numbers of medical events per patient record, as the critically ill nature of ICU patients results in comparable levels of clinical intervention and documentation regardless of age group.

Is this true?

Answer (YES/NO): YES